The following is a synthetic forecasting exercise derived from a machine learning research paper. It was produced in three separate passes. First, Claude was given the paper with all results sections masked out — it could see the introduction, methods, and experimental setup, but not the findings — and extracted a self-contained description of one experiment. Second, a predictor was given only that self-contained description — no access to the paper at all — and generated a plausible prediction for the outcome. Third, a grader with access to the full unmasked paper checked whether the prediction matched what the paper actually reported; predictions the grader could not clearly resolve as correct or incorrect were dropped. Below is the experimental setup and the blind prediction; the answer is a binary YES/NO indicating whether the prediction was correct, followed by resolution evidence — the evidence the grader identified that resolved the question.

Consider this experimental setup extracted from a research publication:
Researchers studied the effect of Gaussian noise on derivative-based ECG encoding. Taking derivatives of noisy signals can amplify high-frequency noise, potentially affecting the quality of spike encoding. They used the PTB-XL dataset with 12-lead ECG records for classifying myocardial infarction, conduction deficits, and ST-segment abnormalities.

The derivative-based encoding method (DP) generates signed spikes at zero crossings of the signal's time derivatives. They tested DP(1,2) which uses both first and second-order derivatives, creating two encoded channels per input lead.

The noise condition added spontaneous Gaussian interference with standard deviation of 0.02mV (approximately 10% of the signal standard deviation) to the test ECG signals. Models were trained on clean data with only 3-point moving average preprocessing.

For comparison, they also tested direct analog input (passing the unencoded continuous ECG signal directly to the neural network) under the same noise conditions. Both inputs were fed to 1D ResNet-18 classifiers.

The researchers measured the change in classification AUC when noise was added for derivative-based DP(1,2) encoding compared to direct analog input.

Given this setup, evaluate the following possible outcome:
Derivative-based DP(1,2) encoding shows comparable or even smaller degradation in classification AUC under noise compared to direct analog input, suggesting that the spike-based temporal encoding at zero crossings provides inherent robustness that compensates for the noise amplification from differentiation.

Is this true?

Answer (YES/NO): NO